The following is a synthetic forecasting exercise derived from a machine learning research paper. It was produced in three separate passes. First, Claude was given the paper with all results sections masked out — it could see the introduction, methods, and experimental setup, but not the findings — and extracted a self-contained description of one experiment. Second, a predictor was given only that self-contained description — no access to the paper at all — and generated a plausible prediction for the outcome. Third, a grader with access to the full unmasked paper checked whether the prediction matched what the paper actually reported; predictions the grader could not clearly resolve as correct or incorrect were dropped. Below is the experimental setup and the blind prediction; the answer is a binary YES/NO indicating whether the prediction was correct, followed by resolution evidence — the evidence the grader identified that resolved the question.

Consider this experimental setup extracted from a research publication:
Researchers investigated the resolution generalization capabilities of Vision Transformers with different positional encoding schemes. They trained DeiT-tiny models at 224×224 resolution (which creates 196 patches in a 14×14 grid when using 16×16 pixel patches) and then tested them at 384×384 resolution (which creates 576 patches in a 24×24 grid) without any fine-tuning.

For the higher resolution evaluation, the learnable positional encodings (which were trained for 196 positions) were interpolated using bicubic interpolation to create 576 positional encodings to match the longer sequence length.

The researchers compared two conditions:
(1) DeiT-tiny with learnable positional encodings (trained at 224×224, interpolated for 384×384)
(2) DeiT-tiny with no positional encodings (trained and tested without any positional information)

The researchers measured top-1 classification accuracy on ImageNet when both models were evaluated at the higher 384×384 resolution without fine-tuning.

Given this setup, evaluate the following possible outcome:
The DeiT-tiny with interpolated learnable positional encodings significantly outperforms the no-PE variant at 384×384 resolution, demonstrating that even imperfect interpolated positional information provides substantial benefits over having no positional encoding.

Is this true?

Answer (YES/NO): YES